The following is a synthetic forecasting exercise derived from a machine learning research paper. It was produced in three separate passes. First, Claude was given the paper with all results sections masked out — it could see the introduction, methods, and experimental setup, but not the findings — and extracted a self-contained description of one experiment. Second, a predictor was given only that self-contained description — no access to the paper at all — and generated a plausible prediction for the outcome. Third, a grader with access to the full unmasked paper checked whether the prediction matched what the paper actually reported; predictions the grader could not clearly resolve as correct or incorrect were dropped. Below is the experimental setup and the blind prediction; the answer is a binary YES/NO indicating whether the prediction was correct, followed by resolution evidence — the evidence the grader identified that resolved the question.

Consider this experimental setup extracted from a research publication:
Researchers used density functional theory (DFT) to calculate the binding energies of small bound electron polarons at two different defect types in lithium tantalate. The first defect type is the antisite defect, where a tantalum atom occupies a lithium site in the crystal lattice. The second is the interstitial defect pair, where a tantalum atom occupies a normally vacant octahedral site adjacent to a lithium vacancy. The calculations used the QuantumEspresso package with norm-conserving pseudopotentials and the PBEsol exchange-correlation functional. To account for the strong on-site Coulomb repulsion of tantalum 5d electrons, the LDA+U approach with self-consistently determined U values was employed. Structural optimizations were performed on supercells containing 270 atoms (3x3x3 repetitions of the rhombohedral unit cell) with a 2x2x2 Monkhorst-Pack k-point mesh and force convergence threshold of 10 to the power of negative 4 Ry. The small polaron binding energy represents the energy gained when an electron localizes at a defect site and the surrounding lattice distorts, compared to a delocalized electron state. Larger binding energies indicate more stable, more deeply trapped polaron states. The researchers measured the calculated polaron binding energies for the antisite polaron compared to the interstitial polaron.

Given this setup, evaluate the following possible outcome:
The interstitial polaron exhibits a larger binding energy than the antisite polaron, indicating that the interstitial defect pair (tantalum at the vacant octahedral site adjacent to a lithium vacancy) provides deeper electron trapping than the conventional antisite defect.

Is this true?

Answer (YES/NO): NO